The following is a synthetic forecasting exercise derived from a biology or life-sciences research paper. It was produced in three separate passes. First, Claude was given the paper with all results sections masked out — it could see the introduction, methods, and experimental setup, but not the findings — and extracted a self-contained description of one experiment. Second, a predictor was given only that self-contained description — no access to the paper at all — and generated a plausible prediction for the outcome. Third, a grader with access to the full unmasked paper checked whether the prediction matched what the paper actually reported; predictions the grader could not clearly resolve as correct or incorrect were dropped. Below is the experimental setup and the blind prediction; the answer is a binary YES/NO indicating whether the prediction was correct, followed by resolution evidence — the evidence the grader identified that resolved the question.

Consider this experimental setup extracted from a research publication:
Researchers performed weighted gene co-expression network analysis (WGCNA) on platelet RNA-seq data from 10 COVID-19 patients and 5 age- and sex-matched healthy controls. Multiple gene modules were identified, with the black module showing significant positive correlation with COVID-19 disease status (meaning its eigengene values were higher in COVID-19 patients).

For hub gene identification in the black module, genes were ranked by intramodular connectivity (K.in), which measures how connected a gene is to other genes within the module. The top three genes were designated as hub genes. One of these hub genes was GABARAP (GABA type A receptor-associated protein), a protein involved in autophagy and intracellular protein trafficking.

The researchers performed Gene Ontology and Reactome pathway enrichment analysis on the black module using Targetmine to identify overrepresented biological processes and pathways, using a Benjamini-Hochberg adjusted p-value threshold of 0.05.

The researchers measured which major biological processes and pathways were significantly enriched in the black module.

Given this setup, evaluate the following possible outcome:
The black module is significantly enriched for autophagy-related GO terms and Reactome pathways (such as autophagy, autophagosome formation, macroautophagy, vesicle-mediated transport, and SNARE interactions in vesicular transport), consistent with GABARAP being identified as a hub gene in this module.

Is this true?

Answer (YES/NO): NO